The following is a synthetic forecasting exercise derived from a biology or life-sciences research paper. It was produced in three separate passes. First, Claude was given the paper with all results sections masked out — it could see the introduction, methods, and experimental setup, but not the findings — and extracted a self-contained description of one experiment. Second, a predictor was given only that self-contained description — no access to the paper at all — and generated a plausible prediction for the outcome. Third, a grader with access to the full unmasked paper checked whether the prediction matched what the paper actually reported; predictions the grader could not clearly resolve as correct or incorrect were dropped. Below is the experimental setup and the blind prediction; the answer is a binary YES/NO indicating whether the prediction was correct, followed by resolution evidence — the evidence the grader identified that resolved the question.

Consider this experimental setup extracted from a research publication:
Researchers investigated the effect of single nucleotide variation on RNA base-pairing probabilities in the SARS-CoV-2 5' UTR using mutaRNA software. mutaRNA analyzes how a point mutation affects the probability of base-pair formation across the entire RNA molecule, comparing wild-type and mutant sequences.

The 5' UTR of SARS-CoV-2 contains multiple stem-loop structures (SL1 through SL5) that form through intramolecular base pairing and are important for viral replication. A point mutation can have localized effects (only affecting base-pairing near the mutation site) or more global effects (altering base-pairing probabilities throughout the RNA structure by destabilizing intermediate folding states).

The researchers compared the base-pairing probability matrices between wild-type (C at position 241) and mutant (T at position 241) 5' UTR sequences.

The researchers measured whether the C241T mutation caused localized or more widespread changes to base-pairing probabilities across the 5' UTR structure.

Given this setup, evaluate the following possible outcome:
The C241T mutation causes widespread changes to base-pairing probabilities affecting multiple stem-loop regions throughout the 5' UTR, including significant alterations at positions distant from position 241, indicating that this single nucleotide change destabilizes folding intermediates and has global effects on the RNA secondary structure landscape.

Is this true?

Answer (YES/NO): YES